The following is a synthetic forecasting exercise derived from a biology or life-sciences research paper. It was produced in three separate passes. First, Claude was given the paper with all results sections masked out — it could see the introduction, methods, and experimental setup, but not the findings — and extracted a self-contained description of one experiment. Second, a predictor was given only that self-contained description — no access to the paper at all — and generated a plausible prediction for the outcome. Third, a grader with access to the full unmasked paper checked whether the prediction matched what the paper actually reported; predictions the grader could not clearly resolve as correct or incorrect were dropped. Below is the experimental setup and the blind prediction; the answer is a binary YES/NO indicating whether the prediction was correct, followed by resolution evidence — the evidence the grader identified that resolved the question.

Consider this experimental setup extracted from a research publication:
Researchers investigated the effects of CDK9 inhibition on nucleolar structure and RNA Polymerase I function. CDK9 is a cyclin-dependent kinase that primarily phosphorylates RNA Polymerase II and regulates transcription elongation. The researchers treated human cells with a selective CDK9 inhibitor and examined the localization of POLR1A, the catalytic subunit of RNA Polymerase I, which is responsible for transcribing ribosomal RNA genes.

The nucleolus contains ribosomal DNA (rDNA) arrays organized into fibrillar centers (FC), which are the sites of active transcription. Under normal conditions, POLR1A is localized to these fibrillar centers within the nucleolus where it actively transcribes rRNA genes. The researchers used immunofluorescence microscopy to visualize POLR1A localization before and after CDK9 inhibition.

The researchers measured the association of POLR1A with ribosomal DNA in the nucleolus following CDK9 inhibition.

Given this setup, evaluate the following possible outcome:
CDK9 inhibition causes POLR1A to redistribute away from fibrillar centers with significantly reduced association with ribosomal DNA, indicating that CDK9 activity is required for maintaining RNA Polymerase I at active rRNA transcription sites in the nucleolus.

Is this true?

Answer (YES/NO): YES